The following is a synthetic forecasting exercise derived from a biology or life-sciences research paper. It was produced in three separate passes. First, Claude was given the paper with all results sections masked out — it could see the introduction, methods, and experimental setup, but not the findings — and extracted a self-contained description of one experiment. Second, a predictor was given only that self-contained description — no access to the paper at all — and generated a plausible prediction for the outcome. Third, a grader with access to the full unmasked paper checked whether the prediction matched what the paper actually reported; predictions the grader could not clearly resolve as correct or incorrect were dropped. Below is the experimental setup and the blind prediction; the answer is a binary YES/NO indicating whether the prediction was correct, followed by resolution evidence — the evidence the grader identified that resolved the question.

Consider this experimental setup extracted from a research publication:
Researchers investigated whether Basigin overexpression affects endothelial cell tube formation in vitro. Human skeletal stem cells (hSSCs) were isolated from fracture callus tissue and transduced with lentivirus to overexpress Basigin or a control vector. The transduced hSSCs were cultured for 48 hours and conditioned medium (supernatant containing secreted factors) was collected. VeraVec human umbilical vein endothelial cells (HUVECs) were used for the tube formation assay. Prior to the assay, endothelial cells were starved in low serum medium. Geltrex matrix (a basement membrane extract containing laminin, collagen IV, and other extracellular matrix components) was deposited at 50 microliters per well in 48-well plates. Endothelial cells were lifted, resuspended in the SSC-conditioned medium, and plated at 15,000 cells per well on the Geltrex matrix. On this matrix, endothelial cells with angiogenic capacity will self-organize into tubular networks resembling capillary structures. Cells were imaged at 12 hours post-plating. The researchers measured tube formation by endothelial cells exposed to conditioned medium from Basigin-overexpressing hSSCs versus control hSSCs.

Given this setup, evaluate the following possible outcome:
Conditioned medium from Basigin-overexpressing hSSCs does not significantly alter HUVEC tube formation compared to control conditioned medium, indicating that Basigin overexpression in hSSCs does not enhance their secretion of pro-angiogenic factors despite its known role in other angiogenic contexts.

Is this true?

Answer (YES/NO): NO